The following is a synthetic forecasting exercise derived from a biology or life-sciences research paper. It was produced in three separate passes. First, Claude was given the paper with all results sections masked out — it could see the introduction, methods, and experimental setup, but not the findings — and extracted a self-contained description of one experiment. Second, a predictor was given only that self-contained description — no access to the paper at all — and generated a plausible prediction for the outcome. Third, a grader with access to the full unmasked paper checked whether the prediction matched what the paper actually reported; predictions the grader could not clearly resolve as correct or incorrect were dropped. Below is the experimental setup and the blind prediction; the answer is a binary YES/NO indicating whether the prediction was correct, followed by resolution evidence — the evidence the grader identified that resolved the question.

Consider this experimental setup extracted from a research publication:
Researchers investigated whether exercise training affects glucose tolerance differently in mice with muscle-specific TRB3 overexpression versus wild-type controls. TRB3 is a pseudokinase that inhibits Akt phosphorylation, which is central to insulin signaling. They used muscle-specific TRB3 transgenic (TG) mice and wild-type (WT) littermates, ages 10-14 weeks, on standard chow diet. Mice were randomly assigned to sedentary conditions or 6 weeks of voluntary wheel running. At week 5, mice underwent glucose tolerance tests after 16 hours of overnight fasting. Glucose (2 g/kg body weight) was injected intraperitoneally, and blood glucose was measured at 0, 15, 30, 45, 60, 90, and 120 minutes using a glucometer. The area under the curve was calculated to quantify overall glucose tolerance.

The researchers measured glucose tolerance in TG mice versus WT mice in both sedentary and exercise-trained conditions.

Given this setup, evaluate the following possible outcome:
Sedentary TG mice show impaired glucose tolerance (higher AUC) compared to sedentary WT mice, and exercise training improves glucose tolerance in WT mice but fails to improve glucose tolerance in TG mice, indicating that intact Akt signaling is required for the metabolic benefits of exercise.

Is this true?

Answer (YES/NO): NO